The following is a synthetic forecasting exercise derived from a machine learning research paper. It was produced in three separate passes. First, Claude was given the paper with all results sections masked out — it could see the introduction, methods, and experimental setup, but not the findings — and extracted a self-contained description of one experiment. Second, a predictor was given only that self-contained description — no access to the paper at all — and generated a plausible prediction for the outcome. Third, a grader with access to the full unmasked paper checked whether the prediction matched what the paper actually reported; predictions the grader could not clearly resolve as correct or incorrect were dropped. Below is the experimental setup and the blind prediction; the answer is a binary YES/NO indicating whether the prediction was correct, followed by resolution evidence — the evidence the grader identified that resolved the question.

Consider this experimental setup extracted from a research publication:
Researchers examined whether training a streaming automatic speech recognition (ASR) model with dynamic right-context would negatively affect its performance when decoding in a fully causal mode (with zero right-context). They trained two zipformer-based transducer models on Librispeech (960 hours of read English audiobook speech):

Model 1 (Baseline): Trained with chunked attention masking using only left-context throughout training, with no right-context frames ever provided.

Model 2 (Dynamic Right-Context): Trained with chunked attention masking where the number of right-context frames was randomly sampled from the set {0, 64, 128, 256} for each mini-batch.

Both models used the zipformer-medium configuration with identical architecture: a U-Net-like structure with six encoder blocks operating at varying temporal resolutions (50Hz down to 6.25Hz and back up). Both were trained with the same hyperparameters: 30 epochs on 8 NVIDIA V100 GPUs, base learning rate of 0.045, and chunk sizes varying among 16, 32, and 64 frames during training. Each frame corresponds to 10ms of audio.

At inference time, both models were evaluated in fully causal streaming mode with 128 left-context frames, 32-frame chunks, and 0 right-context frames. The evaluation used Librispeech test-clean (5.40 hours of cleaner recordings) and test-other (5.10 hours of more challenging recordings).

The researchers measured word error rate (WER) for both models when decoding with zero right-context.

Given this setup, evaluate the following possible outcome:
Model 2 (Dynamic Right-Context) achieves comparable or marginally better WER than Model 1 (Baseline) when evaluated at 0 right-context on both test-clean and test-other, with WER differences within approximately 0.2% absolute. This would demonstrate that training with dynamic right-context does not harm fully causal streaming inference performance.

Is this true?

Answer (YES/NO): NO